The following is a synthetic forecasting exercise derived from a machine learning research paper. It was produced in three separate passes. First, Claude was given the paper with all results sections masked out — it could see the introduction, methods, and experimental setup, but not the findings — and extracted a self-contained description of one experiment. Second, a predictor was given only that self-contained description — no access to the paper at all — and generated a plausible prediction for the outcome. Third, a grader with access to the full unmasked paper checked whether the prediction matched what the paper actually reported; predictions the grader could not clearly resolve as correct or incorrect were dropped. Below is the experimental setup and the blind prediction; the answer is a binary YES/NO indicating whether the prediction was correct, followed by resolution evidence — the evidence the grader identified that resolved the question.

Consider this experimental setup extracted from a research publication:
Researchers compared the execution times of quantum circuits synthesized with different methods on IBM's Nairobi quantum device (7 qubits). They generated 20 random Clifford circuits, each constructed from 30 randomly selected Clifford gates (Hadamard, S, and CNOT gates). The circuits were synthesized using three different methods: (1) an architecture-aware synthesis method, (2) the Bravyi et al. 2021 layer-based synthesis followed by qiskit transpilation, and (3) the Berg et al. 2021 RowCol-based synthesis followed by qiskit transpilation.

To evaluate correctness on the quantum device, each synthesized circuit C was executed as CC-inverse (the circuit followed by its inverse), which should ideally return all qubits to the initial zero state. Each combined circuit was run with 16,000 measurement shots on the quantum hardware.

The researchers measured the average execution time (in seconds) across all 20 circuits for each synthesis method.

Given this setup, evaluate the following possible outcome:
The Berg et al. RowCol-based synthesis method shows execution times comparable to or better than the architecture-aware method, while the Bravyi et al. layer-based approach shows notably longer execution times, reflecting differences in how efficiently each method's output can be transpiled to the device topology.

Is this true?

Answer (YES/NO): NO